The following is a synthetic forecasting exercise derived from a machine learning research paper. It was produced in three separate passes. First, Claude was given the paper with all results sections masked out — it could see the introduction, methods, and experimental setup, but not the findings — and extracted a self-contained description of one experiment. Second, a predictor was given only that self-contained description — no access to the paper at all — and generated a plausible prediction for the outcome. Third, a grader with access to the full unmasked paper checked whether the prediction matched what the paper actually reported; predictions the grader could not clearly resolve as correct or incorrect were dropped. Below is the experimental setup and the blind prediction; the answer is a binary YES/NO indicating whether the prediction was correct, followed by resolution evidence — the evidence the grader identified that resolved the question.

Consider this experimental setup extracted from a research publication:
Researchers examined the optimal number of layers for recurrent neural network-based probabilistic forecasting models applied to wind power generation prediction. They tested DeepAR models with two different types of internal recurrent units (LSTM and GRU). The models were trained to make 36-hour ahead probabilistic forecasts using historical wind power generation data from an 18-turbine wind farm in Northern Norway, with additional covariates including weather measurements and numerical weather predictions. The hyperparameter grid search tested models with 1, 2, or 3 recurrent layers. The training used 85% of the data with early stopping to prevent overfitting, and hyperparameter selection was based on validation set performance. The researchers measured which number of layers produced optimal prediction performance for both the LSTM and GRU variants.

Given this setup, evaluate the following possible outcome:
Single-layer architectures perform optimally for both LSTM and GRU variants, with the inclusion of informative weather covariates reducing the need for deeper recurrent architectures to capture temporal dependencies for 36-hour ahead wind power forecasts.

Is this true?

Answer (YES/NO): NO